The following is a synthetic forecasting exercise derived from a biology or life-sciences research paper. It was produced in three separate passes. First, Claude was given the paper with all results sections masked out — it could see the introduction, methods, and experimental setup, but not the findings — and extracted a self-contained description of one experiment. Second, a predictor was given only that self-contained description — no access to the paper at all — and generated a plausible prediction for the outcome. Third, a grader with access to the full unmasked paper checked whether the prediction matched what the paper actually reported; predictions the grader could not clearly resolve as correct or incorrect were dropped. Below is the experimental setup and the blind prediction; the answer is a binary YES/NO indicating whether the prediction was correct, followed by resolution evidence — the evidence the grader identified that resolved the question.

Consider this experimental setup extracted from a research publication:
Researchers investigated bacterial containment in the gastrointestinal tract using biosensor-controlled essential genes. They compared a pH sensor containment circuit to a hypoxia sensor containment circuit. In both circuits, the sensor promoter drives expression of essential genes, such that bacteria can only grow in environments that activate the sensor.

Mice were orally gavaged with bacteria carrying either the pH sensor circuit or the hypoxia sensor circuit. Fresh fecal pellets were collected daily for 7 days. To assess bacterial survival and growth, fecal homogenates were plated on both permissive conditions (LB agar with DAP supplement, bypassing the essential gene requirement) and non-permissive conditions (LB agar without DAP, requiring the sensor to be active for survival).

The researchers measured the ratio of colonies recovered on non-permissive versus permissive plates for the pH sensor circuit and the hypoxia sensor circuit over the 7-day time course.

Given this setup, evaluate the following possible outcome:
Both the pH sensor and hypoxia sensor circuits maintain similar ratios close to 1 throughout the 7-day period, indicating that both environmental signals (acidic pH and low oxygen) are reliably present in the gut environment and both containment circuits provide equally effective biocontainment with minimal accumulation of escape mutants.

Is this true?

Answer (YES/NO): NO